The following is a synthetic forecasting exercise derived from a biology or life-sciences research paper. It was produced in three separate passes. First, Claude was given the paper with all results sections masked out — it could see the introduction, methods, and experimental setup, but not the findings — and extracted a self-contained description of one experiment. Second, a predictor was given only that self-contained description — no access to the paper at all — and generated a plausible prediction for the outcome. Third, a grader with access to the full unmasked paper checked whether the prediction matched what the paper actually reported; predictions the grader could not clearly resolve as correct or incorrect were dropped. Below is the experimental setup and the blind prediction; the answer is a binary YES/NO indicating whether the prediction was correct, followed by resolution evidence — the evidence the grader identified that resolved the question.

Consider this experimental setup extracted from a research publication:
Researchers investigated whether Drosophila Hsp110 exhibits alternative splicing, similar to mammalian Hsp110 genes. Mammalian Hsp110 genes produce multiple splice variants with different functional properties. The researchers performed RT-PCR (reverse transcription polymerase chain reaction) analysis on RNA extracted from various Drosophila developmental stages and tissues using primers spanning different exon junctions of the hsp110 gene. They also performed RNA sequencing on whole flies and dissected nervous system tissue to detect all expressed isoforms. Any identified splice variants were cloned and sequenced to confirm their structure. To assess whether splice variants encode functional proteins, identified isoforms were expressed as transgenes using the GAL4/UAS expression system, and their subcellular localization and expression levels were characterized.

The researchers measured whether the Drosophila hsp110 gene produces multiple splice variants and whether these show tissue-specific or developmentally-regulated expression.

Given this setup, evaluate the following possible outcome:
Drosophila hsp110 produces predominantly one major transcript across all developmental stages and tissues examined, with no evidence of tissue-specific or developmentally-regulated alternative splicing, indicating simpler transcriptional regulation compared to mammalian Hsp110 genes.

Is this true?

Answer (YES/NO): NO